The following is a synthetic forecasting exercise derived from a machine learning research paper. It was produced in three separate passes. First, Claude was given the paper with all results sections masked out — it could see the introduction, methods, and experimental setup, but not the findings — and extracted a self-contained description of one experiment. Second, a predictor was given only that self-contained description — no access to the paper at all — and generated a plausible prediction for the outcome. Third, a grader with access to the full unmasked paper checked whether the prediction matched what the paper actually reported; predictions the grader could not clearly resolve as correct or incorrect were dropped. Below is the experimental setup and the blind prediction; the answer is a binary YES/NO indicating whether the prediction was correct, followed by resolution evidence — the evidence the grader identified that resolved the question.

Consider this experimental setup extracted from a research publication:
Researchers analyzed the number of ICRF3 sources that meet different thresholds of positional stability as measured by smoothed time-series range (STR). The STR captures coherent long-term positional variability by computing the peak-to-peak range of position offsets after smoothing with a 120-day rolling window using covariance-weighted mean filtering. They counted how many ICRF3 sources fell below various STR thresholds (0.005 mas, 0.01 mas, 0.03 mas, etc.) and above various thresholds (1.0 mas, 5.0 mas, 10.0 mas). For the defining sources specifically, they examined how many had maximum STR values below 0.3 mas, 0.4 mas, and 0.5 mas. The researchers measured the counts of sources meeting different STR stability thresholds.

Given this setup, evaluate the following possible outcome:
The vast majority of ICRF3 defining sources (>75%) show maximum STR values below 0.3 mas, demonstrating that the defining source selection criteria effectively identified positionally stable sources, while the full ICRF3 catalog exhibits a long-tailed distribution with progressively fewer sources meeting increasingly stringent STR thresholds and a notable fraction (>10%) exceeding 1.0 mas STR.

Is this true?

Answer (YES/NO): NO